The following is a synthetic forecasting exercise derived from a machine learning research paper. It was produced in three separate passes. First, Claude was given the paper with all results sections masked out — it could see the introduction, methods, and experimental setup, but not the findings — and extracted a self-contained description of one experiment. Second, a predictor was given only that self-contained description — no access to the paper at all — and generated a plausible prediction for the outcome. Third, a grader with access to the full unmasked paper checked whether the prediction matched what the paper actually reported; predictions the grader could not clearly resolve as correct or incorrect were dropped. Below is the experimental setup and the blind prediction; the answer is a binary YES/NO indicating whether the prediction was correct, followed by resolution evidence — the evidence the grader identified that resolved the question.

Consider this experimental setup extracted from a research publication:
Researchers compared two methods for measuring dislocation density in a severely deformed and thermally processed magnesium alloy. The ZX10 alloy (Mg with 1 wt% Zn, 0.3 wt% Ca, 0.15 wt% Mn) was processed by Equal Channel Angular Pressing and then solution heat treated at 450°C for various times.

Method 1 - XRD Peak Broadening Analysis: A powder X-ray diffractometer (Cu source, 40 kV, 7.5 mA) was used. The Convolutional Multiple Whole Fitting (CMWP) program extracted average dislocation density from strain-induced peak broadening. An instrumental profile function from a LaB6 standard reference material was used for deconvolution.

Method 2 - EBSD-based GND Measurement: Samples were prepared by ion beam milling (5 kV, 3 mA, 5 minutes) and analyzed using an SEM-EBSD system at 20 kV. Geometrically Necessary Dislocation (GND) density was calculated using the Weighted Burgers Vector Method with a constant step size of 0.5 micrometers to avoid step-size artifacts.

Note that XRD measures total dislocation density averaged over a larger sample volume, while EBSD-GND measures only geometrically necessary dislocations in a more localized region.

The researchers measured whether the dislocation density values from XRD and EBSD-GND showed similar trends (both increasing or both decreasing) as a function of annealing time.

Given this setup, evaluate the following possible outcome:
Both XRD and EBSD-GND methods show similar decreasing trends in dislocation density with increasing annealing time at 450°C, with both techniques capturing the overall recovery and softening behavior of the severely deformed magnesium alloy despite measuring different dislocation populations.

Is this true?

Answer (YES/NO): YES